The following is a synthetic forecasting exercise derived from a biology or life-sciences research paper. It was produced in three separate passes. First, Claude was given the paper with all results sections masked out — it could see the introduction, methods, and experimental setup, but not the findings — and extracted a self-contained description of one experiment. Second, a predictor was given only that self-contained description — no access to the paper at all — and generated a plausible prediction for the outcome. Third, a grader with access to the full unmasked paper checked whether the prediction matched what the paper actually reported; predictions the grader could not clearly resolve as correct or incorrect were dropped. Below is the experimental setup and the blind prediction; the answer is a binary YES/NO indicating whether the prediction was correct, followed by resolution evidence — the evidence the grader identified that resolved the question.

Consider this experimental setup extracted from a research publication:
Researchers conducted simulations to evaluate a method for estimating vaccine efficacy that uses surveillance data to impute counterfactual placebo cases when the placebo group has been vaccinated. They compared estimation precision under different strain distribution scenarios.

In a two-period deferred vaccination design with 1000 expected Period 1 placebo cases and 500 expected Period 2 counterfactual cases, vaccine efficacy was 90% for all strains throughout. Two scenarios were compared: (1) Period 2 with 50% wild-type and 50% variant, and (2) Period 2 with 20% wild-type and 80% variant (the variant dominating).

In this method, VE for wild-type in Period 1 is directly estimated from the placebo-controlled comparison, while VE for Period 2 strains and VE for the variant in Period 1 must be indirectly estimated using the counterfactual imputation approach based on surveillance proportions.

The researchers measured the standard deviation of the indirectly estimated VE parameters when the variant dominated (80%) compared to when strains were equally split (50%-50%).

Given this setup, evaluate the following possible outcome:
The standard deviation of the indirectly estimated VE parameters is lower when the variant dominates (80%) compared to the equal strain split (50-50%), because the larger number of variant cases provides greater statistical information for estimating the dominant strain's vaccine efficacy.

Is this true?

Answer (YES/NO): NO